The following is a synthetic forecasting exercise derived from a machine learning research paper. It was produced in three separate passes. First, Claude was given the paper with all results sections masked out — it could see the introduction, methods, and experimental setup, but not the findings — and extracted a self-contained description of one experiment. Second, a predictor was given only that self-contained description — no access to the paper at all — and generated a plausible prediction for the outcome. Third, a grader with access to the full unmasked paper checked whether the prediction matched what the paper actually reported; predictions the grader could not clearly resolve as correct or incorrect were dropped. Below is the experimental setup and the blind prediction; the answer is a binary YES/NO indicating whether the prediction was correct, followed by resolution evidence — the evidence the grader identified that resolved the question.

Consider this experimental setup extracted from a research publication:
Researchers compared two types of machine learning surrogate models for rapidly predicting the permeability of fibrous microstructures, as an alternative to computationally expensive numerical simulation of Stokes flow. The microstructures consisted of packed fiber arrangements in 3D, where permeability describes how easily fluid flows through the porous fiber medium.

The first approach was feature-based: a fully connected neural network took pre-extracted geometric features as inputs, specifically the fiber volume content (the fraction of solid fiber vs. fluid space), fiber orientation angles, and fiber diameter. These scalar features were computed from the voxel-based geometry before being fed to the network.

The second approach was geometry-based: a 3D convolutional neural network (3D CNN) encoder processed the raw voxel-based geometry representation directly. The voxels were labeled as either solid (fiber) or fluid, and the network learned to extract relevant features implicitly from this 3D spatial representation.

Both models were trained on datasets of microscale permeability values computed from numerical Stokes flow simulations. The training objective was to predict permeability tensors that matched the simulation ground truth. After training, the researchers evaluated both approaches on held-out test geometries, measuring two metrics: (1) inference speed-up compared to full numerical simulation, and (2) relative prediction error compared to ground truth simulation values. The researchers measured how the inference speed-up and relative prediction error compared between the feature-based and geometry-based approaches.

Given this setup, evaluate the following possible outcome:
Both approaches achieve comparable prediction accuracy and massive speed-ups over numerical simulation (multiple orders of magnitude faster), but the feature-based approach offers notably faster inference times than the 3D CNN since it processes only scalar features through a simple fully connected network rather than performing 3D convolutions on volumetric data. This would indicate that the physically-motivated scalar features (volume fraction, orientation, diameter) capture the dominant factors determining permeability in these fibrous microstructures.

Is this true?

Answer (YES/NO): NO